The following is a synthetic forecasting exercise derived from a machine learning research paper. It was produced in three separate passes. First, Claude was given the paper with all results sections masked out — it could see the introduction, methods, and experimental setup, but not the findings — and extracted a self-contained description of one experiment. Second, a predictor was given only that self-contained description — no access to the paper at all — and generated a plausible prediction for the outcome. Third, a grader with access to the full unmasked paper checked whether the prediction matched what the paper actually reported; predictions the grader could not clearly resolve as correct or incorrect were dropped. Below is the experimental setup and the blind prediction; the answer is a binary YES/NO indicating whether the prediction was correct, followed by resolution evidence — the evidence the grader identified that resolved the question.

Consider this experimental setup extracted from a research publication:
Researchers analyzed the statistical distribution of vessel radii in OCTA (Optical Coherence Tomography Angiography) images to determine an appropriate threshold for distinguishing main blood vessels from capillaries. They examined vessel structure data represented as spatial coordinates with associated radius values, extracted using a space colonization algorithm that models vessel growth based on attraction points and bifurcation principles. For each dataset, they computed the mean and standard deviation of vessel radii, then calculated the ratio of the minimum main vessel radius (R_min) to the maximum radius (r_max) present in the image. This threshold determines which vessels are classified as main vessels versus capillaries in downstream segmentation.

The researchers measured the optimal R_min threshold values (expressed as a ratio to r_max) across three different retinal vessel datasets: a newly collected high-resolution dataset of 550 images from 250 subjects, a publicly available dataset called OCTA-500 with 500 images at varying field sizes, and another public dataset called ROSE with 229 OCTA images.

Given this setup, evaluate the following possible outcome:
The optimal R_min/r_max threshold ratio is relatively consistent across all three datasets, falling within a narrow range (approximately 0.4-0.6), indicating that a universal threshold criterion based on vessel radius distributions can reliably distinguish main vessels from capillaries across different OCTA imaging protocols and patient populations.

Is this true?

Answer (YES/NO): NO